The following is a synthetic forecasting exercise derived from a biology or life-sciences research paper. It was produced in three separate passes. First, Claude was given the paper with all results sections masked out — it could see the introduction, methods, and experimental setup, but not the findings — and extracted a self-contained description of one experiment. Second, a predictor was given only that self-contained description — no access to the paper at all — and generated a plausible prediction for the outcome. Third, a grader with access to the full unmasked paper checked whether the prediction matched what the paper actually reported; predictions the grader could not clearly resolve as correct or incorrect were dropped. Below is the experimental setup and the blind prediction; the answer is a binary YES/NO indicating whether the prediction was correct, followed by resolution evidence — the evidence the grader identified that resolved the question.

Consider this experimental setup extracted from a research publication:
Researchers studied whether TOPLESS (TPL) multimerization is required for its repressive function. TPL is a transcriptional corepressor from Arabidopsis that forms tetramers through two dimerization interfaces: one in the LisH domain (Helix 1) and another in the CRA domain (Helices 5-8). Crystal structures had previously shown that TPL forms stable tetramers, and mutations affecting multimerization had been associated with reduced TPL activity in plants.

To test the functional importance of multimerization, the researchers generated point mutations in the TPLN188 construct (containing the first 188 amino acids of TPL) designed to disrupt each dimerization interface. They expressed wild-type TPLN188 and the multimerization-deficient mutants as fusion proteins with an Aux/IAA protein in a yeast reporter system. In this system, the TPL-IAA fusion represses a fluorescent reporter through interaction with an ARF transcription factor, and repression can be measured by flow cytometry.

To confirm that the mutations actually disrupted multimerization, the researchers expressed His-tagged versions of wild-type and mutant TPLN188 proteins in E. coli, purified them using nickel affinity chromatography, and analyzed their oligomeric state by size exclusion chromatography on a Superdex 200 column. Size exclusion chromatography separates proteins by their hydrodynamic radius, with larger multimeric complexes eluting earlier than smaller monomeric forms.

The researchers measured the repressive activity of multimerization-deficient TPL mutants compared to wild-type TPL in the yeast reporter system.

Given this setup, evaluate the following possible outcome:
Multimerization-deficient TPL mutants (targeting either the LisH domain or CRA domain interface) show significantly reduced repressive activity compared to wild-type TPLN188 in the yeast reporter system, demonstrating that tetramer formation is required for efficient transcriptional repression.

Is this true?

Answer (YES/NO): NO